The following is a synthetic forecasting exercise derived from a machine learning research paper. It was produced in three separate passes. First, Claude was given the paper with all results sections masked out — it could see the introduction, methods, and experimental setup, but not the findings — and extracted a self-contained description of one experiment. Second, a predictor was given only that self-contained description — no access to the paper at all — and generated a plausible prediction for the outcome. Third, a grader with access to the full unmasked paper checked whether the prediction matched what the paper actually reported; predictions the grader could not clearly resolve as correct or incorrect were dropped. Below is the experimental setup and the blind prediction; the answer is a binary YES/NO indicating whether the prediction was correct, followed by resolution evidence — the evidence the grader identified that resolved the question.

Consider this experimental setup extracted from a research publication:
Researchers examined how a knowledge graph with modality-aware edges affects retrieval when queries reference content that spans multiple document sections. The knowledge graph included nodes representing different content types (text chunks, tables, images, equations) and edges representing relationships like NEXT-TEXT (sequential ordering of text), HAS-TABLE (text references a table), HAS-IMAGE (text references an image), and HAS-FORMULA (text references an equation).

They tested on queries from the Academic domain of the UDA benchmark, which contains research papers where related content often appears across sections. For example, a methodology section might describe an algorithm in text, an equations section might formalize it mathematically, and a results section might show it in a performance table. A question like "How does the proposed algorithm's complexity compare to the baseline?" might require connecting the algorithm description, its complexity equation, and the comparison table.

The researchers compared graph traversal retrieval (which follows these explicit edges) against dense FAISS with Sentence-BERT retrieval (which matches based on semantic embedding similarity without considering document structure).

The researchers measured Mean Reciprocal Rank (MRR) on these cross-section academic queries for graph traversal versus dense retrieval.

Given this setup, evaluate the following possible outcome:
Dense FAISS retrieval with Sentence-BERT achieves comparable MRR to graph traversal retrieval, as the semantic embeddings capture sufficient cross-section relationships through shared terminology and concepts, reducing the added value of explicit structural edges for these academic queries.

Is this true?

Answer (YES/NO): YES